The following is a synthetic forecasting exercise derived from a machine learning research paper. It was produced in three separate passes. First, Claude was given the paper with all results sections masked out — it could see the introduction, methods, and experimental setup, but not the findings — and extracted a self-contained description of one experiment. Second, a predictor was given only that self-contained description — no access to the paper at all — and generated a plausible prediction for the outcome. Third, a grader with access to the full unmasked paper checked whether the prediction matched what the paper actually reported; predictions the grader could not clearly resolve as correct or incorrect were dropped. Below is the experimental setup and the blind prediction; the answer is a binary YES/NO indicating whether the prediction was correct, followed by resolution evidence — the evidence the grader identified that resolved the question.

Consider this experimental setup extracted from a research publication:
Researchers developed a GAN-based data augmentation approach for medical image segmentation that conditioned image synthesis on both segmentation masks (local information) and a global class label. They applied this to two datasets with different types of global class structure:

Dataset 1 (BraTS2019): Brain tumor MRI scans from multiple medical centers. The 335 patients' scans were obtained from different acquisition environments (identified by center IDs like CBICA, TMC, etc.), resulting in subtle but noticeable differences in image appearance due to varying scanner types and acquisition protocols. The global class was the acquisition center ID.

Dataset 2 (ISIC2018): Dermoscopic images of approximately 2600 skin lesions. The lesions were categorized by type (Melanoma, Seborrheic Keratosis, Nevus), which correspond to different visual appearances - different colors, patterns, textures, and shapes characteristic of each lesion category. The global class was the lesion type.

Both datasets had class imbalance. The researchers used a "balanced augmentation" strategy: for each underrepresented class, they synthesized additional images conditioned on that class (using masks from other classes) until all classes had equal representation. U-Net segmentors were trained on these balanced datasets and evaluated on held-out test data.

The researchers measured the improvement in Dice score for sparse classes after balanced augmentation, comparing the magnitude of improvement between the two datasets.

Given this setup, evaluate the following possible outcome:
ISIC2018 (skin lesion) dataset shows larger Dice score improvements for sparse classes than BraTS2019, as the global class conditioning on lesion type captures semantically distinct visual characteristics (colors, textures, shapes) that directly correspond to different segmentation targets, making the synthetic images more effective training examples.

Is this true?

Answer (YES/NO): NO